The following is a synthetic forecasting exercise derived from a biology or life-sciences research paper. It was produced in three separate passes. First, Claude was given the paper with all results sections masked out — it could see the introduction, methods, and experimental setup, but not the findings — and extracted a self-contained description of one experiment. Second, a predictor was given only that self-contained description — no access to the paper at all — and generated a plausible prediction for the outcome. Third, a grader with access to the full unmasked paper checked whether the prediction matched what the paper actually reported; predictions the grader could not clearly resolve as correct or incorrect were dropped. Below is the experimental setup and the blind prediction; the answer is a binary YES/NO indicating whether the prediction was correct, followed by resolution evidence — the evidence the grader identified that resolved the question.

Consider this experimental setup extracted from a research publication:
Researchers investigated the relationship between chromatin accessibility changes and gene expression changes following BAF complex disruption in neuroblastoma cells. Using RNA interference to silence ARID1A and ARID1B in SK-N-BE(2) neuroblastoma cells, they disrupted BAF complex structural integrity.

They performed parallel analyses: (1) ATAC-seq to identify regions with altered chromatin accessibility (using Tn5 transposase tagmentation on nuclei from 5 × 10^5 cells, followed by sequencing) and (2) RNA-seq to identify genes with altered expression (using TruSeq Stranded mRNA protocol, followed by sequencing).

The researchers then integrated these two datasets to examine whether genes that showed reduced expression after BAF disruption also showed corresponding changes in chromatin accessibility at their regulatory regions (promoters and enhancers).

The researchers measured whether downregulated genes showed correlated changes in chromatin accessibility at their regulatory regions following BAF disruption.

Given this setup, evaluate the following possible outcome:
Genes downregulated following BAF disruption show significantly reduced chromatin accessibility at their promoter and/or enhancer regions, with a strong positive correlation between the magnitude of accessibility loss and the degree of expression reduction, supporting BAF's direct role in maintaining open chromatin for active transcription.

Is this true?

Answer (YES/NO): NO